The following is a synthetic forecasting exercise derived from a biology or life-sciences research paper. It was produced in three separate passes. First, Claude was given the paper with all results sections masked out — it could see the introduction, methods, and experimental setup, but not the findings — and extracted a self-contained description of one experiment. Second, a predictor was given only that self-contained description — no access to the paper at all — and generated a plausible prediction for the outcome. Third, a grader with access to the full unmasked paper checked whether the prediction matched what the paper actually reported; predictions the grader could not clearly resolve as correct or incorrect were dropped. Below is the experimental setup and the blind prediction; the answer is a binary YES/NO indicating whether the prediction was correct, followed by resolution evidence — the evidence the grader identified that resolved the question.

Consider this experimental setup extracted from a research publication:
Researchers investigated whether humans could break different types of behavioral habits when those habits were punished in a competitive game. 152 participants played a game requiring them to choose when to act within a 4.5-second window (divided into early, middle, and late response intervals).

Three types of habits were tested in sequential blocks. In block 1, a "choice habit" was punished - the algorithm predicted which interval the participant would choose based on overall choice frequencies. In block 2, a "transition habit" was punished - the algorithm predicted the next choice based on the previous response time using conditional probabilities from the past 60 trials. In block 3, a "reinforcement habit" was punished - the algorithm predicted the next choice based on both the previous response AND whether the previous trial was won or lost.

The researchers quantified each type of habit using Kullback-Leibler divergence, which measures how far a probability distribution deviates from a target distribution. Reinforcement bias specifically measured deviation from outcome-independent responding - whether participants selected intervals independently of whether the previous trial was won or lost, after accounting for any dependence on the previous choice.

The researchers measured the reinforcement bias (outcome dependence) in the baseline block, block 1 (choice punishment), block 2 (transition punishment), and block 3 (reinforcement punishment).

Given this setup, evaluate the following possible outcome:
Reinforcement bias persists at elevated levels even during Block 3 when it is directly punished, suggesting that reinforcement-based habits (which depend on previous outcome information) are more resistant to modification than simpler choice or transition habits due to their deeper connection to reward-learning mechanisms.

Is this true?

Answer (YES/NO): YES